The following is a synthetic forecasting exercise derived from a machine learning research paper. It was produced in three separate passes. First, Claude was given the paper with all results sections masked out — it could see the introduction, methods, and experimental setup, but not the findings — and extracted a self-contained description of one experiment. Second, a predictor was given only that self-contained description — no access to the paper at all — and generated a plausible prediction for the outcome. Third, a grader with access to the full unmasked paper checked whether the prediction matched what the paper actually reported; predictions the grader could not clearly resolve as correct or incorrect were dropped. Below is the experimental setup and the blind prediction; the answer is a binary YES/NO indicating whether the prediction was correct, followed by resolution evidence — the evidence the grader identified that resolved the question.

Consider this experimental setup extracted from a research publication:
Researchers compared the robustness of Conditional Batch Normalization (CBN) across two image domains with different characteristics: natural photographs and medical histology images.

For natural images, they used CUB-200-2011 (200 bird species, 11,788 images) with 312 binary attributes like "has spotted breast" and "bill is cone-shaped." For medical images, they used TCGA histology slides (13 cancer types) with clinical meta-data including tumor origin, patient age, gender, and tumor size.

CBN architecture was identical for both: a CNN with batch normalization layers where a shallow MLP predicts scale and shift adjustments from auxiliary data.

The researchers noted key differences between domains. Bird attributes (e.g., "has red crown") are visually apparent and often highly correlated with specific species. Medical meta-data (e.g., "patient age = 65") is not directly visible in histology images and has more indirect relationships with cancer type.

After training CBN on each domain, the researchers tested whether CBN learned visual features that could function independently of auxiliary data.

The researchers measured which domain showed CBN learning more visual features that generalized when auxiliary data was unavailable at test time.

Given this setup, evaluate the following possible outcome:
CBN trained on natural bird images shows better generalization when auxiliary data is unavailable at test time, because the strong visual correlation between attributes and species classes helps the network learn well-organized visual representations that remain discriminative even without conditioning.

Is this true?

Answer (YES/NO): NO